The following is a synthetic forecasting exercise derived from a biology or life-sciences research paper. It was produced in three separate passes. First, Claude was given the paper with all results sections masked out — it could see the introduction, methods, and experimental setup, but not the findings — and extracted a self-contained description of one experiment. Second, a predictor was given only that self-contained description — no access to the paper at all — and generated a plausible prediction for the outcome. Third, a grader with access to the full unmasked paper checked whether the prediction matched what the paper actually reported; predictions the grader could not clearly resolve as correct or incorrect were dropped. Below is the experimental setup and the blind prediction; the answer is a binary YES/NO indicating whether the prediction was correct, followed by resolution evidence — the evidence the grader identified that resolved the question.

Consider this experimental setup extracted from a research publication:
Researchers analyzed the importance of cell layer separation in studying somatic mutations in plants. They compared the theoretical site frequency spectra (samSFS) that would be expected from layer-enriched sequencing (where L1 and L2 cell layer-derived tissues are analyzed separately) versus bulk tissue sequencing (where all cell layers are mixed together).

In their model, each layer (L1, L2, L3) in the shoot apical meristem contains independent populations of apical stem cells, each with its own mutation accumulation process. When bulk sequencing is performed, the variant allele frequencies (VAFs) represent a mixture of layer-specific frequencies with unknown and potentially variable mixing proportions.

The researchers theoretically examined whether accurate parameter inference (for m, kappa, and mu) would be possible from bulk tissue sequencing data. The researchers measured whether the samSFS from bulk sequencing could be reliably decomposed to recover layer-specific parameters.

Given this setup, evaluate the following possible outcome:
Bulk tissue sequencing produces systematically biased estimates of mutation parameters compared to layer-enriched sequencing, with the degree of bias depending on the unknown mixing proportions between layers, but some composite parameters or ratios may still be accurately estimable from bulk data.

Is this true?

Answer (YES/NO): NO